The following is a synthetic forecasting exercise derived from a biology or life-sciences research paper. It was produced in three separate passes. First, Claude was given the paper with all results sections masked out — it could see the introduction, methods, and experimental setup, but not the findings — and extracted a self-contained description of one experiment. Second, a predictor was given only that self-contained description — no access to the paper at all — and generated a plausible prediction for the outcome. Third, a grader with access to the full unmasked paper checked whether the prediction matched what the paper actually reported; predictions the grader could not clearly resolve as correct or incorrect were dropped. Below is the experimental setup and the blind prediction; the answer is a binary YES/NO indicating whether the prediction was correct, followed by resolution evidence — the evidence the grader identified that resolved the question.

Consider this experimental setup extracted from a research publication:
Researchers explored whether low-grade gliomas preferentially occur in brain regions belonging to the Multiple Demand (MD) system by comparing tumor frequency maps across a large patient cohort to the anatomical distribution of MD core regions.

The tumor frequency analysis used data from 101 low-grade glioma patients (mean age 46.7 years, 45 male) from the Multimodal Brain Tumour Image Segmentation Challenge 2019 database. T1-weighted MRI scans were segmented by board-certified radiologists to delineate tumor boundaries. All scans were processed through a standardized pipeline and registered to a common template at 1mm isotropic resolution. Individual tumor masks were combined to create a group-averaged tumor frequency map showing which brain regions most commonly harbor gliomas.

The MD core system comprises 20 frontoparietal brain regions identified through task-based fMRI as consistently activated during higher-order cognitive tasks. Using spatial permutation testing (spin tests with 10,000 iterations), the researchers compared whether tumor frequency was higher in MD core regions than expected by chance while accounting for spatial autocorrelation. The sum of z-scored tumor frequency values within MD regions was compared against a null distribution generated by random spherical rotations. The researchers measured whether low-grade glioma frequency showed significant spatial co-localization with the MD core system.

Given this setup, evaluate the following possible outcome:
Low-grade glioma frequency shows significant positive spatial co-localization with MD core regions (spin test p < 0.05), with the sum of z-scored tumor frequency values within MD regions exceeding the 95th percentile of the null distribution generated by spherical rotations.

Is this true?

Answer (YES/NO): YES